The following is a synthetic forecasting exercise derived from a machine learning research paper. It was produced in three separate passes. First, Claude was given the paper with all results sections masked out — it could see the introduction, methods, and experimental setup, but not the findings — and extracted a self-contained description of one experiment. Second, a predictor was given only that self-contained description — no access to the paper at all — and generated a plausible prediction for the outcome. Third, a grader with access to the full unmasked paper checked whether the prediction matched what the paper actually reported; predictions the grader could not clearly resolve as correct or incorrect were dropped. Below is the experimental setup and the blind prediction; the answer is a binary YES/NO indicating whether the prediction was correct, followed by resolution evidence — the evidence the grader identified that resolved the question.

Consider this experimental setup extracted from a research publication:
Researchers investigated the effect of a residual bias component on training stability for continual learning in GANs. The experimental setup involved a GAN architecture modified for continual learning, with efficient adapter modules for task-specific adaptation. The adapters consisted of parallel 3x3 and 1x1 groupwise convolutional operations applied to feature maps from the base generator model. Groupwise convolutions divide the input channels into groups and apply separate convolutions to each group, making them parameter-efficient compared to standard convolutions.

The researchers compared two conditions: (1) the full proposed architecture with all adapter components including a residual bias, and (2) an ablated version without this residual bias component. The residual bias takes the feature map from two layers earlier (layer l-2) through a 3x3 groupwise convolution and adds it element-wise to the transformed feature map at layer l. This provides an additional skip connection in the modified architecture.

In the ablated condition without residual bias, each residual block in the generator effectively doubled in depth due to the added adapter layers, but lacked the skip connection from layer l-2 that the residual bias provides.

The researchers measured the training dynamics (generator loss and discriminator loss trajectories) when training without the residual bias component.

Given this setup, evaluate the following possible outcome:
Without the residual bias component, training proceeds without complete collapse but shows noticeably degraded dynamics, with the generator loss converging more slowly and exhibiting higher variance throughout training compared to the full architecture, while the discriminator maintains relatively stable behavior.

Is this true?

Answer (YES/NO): NO